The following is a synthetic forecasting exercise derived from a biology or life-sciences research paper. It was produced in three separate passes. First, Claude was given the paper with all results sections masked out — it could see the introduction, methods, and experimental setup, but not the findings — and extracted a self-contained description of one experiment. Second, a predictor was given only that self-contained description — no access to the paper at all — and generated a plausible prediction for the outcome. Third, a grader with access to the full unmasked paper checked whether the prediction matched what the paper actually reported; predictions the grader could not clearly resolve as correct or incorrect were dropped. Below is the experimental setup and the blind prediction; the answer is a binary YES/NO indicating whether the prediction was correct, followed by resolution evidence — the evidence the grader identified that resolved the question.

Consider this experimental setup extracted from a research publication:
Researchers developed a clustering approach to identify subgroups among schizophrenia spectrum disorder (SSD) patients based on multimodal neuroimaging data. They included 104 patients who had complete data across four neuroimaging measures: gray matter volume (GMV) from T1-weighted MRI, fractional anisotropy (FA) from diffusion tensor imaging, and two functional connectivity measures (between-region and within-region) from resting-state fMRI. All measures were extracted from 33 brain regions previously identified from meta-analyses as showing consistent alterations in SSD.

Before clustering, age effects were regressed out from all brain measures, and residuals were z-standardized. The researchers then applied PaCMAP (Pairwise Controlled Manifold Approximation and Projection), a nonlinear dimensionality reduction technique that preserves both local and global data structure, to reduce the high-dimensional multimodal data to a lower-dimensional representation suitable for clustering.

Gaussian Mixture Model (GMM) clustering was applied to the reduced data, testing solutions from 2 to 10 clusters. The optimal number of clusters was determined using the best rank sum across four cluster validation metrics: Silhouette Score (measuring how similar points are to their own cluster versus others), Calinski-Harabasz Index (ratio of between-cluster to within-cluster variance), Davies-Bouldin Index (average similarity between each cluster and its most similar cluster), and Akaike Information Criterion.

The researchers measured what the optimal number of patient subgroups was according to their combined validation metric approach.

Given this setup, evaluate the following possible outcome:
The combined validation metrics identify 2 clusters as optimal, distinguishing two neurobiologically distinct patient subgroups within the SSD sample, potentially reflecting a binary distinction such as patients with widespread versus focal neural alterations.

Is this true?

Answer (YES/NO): NO